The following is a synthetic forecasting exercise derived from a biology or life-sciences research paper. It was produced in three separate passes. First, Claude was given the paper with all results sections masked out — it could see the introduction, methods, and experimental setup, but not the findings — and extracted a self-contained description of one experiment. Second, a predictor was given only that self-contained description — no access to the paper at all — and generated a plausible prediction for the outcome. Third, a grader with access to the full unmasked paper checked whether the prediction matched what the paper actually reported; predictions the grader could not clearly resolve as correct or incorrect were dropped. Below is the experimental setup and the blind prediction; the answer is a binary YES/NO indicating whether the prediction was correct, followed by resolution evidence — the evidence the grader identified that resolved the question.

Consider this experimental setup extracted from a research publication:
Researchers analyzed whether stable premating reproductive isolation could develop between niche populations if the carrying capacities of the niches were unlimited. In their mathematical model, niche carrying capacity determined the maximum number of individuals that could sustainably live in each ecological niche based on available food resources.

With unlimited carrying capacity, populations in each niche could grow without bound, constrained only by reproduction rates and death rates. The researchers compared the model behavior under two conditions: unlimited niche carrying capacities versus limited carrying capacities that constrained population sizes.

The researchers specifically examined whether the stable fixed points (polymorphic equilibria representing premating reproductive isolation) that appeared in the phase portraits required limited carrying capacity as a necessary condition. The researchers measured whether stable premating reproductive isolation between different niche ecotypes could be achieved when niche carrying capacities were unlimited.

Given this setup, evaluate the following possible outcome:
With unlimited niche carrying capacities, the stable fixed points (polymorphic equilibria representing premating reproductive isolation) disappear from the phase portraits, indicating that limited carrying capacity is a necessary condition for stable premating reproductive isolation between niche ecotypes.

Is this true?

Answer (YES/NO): YES